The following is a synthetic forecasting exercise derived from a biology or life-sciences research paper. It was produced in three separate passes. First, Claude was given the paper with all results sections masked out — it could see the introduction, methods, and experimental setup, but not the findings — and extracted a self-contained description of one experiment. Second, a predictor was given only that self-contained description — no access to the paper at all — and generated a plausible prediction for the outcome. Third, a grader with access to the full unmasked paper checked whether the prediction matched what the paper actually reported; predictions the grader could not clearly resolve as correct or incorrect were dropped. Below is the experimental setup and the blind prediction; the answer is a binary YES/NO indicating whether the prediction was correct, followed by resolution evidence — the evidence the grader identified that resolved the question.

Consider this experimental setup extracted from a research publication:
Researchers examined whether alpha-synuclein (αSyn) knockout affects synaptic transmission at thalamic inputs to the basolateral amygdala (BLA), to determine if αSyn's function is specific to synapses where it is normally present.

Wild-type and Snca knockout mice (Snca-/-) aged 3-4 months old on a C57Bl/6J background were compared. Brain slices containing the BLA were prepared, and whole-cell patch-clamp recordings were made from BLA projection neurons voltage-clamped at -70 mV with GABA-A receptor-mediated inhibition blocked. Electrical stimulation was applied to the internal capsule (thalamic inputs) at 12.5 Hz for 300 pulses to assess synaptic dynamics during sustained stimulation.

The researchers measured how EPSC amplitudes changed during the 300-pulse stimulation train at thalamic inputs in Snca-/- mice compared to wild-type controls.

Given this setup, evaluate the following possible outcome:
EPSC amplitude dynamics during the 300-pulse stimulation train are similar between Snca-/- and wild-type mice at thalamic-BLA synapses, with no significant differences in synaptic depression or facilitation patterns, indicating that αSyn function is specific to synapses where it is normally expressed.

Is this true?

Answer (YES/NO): YES